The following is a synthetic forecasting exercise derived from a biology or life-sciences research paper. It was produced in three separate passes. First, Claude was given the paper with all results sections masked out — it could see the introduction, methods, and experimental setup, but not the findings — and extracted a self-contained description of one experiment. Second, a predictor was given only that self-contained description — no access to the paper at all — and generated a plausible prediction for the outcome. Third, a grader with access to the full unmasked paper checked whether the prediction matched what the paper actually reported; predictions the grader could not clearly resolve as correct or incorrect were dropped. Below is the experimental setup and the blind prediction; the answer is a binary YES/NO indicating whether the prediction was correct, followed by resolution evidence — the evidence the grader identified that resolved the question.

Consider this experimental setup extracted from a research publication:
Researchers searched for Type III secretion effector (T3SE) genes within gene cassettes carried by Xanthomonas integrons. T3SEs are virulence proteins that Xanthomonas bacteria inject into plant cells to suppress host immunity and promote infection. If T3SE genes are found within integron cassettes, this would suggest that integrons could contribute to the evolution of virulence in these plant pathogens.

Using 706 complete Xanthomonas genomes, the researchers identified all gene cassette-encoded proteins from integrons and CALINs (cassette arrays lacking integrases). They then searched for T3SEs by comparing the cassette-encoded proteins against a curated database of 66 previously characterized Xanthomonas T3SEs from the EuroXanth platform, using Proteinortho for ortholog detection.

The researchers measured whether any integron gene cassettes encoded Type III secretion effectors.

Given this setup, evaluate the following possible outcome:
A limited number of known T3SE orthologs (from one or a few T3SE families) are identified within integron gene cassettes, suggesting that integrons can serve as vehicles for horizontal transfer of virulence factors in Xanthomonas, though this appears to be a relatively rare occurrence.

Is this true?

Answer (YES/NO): YES